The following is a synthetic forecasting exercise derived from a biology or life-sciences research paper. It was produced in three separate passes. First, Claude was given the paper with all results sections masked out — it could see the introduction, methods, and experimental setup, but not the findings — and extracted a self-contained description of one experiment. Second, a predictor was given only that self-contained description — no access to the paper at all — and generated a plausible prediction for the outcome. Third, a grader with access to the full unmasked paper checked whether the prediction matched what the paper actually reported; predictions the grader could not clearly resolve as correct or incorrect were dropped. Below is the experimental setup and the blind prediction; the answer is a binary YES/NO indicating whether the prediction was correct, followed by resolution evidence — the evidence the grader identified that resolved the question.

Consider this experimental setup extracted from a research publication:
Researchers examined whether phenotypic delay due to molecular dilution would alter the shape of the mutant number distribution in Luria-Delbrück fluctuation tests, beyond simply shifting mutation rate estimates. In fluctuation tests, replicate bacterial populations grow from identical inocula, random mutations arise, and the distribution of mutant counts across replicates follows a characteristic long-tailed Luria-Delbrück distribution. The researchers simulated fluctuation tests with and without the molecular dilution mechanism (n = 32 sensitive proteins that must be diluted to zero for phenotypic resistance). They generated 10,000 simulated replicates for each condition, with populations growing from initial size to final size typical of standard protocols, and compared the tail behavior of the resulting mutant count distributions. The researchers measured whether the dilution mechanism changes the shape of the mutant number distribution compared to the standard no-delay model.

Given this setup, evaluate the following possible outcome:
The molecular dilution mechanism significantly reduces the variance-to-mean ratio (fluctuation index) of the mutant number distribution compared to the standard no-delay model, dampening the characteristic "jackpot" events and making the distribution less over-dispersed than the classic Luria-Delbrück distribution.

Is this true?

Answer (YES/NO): NO